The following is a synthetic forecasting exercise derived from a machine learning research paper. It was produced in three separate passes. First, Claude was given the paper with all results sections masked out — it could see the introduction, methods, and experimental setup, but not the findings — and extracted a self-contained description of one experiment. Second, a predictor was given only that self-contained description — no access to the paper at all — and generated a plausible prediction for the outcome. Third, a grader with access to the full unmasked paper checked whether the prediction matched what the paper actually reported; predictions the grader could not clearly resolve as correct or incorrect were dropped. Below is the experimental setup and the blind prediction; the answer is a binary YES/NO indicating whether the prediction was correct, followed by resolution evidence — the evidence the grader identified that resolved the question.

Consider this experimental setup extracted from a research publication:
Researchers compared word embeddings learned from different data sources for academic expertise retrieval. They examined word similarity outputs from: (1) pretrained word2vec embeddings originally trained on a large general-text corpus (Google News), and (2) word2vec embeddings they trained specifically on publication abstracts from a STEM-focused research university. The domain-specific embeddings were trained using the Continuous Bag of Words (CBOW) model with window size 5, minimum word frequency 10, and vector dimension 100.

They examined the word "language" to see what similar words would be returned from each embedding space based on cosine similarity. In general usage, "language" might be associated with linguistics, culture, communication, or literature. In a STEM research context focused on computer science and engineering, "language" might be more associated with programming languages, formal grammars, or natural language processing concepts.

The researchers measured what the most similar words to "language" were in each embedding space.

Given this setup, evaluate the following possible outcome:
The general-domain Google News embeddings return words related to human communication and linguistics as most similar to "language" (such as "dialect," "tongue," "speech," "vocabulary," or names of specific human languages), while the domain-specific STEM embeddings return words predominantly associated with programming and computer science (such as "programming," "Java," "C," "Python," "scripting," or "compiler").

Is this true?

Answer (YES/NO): NO